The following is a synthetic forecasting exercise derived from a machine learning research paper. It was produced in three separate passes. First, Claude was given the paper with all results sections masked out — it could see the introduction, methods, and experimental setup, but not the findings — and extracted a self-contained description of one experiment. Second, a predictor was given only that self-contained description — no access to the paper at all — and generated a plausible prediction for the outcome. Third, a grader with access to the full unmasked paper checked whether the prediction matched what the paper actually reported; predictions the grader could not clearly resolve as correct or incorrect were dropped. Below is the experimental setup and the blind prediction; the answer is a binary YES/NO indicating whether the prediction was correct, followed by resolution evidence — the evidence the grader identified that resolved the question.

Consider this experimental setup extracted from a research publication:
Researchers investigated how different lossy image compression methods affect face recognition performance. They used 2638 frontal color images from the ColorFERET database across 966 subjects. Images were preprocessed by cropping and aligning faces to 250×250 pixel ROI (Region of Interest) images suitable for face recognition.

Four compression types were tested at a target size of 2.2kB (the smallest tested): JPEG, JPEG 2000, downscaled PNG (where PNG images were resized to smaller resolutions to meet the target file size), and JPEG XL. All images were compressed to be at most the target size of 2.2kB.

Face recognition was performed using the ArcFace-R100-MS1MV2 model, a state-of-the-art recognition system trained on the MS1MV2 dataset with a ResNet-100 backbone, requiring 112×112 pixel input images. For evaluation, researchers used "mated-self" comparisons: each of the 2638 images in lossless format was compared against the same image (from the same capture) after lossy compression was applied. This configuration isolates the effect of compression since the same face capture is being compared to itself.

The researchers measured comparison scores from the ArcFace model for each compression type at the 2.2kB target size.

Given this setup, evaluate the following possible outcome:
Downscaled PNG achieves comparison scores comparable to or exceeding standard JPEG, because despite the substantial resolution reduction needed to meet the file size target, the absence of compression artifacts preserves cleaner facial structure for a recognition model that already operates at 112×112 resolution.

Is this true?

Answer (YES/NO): YES